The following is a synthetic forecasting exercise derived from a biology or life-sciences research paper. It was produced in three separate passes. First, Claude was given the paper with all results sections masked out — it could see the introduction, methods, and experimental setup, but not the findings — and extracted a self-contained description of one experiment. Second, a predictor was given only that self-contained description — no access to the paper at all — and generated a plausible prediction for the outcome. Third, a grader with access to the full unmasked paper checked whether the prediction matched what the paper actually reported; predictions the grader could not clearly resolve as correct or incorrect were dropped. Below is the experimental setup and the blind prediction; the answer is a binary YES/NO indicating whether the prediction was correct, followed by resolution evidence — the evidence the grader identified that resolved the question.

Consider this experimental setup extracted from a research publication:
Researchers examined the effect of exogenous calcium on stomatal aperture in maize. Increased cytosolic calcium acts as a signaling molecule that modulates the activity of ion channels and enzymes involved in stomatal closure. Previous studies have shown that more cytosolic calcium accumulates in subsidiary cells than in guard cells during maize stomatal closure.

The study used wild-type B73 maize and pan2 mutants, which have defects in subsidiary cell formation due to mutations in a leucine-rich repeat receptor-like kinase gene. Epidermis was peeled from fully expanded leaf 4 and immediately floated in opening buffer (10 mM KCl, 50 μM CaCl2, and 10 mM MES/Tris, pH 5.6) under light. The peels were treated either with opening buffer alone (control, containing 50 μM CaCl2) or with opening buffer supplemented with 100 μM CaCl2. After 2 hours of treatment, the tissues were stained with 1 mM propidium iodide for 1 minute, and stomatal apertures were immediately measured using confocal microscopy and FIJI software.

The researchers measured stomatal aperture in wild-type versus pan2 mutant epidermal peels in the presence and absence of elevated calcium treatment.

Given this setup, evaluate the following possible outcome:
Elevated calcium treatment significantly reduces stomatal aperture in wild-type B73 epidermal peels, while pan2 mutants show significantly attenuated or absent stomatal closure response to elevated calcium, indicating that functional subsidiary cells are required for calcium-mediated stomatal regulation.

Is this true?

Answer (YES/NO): YES